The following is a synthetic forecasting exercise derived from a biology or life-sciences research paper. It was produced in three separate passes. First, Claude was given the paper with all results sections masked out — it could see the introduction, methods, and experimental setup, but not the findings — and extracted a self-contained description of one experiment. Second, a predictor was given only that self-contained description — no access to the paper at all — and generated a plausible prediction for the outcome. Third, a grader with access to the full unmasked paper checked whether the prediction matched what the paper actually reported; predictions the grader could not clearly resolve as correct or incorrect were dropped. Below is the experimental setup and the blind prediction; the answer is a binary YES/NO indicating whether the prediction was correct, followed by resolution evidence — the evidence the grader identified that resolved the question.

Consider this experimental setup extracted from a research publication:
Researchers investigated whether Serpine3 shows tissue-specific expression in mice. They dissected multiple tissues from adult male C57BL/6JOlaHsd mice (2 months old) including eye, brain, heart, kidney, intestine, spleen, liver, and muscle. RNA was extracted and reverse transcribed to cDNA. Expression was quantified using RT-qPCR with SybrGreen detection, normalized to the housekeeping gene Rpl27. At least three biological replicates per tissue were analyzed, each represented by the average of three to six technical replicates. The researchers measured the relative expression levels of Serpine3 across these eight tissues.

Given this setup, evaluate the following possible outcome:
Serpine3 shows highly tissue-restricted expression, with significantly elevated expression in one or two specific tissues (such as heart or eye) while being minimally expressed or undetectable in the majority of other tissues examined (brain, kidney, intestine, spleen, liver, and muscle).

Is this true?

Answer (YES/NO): YES